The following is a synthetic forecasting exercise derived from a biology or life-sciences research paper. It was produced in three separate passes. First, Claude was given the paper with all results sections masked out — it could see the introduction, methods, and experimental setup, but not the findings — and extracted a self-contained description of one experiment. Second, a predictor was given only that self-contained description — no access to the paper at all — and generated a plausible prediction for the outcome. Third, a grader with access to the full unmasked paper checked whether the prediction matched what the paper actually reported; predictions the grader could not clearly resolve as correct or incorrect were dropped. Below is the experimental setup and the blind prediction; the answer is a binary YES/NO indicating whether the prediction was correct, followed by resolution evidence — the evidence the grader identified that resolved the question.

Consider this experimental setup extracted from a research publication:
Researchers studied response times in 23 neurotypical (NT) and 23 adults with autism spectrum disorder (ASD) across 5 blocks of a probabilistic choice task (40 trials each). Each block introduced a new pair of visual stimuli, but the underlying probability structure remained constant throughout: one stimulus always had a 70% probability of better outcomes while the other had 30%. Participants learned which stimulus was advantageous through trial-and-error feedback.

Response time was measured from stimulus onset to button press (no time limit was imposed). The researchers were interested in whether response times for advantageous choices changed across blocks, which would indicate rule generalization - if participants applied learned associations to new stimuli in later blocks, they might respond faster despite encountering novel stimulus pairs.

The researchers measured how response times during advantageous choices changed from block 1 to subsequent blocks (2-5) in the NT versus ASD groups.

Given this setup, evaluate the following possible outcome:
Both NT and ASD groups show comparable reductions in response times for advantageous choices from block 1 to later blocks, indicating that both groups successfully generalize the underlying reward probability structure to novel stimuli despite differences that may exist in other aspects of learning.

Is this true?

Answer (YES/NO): YES